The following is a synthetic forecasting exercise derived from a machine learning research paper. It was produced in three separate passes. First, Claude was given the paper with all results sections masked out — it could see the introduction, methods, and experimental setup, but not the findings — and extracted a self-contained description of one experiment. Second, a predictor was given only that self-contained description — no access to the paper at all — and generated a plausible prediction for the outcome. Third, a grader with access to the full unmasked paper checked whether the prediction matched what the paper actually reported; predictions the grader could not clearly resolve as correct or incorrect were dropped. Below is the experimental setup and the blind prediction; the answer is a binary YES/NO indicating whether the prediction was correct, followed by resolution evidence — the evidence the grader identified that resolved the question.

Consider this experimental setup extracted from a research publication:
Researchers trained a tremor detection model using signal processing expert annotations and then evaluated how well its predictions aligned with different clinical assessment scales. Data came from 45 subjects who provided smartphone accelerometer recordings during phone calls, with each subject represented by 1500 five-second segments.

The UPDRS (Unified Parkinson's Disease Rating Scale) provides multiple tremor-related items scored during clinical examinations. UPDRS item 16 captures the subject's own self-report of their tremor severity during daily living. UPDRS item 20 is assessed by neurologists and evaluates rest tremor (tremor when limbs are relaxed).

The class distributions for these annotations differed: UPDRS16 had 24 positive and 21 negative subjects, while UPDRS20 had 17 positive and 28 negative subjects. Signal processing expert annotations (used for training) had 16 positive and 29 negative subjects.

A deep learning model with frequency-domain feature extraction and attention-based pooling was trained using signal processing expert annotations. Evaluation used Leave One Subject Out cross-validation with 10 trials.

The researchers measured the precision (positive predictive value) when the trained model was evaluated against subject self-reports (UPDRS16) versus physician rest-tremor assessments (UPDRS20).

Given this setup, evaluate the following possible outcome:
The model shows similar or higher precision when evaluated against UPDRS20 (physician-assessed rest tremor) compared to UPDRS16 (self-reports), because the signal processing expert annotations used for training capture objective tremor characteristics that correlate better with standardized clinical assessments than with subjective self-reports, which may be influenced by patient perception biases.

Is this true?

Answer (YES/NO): NO